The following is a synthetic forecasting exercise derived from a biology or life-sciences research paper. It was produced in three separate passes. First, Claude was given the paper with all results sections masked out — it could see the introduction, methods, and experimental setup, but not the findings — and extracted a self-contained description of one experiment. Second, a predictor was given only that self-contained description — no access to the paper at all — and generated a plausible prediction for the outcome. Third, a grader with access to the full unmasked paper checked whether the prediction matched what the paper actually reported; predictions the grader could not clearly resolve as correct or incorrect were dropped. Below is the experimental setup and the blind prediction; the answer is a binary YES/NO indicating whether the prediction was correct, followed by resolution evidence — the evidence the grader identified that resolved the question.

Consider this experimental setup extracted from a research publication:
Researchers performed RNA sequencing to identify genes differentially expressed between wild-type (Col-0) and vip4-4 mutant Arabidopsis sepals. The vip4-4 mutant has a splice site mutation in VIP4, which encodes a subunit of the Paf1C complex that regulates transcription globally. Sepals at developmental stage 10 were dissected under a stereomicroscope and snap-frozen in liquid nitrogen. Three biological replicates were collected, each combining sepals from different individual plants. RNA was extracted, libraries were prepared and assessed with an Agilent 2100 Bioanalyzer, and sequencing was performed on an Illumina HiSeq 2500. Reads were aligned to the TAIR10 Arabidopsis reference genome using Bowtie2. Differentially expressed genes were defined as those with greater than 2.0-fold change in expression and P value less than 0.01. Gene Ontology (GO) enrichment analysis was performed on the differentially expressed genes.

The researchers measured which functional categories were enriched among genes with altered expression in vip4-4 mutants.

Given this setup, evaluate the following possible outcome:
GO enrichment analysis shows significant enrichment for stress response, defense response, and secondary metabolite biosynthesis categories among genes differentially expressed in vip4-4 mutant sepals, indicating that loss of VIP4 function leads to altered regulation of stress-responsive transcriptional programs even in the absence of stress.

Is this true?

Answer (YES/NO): NO